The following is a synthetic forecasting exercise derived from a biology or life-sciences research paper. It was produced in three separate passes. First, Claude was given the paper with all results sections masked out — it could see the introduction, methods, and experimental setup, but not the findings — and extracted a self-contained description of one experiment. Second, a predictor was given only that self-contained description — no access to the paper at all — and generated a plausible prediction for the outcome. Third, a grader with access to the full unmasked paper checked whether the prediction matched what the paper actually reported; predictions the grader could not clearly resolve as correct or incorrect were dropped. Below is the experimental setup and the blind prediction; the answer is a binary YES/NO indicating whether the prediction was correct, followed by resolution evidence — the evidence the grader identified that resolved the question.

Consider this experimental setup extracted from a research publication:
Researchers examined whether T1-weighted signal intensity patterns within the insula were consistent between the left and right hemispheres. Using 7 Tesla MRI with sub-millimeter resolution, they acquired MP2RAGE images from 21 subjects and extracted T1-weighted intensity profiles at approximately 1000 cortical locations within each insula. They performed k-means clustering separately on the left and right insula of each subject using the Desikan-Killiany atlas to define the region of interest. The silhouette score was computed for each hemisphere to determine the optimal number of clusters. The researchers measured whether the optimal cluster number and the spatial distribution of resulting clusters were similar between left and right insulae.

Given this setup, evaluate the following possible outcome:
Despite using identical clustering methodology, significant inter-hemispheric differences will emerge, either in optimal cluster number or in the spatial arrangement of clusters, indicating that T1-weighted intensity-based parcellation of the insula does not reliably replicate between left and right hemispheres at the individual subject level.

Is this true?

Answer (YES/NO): NO